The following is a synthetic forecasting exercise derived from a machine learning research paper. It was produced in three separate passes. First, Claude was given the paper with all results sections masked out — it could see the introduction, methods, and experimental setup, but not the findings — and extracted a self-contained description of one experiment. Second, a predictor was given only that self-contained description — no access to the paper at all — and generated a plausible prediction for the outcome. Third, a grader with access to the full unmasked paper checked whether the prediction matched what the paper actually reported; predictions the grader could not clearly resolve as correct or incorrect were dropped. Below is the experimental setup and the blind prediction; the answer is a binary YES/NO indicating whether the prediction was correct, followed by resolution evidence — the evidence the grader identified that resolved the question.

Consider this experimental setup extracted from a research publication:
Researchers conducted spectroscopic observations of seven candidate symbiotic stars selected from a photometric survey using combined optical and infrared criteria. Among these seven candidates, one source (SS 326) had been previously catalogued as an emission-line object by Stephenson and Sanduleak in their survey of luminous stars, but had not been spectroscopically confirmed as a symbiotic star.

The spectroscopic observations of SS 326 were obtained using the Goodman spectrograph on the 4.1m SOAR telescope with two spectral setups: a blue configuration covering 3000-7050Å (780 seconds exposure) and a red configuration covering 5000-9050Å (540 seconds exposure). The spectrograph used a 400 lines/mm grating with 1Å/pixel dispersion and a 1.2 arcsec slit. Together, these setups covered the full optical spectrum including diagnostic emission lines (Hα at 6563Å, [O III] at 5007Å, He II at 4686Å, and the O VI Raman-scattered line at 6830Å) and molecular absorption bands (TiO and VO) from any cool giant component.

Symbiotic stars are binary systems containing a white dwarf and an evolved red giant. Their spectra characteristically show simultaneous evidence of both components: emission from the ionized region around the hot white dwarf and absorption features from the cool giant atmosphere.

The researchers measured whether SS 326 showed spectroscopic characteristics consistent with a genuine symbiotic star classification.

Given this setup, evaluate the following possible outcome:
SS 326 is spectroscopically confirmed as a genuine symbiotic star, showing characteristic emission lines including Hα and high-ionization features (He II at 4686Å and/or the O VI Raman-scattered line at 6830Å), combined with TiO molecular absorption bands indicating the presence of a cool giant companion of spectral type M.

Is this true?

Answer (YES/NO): YES